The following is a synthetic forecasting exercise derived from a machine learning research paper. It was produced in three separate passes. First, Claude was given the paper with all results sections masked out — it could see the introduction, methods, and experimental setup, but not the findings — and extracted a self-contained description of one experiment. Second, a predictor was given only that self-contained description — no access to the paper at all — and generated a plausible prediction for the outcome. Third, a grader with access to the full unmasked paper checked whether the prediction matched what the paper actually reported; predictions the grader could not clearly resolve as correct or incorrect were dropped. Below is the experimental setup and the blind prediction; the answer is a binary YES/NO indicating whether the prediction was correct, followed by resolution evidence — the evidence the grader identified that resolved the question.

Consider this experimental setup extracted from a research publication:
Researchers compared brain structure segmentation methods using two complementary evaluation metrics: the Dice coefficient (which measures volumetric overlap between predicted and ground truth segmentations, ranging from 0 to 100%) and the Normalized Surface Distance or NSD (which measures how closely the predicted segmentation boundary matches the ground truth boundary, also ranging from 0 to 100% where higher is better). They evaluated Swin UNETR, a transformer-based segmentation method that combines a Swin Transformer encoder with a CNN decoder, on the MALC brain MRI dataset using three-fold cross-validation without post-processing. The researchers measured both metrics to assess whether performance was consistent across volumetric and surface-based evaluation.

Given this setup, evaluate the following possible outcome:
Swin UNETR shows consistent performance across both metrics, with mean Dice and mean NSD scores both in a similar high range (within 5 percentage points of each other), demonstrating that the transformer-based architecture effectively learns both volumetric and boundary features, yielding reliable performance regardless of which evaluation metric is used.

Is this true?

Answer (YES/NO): YES